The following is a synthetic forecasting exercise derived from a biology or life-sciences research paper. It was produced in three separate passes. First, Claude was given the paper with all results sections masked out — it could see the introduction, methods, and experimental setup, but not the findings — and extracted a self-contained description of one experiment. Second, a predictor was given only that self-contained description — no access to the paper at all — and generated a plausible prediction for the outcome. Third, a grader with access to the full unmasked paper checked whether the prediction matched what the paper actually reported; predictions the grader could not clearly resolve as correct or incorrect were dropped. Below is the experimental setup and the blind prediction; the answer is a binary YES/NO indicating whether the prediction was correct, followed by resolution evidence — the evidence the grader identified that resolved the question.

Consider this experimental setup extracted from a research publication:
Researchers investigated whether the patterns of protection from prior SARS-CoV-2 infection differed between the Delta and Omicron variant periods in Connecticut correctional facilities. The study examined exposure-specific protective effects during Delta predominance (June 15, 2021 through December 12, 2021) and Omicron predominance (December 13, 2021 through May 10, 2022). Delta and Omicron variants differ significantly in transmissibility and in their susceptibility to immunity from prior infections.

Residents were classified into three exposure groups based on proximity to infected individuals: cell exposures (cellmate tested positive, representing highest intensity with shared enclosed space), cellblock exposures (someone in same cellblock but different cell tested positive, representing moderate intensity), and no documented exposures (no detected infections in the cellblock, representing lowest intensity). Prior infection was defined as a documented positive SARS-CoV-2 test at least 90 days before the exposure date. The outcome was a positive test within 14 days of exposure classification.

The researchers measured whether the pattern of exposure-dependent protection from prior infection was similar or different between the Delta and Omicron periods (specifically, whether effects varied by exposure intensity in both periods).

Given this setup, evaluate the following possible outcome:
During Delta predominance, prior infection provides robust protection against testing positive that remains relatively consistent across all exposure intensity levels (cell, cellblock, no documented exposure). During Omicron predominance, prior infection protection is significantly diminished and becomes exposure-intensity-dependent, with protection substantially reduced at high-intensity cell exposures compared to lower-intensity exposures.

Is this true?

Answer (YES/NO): NO